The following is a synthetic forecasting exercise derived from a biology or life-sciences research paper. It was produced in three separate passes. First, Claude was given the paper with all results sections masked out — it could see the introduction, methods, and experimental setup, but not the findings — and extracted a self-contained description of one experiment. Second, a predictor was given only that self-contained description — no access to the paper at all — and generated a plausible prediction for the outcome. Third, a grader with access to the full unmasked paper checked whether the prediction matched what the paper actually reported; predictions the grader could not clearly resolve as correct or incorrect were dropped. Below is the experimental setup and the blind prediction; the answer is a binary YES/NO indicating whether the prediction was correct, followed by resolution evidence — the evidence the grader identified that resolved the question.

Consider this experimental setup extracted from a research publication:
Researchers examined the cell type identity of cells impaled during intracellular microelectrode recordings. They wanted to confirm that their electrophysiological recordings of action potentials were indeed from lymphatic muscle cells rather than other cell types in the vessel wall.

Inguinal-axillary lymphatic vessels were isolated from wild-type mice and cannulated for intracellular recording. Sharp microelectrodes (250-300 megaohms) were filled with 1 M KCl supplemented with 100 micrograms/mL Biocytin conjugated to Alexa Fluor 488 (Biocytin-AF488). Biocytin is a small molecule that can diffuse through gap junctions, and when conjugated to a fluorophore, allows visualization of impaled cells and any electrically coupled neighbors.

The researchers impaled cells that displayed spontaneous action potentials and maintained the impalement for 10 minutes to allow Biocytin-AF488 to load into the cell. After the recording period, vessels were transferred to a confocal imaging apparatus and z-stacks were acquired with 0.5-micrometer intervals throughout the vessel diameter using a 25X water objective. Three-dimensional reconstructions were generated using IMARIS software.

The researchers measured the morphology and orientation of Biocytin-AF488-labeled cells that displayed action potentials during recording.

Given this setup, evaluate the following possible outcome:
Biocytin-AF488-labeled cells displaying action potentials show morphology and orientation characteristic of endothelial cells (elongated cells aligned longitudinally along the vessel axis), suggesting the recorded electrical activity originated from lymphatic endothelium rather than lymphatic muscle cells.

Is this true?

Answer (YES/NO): NO